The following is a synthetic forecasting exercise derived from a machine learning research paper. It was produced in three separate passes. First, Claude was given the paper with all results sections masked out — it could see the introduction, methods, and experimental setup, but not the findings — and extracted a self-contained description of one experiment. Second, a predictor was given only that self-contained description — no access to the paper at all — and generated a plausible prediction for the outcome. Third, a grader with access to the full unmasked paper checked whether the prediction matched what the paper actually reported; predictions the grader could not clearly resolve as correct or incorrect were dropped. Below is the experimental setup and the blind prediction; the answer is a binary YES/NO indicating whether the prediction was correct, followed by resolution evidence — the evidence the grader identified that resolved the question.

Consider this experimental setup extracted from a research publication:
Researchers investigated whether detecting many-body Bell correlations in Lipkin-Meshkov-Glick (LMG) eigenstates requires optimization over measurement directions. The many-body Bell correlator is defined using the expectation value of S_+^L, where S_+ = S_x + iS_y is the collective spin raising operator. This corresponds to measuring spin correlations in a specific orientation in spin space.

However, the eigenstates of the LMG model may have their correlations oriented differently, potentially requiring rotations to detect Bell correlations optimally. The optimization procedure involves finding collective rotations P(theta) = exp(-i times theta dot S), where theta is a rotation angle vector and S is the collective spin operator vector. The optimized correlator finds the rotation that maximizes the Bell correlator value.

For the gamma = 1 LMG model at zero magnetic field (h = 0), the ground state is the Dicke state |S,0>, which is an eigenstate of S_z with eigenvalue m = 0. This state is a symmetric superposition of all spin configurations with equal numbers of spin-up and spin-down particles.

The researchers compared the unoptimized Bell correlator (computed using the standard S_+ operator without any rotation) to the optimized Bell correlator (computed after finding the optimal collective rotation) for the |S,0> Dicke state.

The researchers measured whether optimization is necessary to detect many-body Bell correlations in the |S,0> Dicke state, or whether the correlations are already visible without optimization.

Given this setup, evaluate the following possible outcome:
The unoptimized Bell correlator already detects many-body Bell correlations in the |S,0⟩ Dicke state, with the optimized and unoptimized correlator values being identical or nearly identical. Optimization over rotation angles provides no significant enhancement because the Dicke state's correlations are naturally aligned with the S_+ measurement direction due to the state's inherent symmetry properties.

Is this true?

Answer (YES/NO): NO